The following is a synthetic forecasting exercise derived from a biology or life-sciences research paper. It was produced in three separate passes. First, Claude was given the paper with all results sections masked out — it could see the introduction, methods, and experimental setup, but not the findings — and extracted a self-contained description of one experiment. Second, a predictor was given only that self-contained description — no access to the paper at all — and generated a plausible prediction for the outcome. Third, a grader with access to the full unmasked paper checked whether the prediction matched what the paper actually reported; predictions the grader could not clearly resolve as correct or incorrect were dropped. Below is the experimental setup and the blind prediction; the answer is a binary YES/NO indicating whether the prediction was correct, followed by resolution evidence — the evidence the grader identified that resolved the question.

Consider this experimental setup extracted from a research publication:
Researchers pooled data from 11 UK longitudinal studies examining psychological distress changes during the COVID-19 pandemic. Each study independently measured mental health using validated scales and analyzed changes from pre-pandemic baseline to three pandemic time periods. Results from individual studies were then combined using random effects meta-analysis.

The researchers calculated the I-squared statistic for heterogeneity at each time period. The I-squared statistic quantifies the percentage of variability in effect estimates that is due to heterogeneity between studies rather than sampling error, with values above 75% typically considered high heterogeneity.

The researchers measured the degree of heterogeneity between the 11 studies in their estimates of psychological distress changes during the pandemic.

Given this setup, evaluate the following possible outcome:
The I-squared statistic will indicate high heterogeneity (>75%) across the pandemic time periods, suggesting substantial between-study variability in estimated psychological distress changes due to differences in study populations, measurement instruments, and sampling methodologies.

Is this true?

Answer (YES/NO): YES